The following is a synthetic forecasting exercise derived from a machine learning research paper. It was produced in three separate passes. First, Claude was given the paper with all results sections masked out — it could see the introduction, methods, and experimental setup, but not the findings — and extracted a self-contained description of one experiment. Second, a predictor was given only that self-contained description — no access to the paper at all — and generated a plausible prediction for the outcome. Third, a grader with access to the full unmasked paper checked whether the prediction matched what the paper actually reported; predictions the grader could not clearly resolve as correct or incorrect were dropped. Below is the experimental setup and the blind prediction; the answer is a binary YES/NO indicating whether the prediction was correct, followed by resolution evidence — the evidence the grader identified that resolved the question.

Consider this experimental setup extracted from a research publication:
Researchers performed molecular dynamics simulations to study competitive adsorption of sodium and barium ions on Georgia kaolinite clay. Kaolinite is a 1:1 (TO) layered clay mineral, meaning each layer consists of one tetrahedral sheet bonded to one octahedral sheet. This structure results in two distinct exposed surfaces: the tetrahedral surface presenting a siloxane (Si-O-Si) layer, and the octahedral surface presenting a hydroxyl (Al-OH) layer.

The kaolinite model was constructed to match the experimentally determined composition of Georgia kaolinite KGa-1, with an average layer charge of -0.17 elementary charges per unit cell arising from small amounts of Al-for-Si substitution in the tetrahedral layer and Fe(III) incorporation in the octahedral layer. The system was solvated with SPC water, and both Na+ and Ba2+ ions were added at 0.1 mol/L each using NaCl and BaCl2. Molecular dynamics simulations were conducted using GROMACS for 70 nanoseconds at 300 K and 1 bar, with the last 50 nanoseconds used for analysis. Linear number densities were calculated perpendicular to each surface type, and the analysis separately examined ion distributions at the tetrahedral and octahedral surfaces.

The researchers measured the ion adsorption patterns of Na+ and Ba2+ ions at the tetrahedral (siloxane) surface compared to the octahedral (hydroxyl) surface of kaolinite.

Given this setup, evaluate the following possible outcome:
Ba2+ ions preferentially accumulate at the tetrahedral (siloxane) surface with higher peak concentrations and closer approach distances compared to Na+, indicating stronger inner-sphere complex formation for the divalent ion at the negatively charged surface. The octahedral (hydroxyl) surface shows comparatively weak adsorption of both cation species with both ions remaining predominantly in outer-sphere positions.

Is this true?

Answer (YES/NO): NO